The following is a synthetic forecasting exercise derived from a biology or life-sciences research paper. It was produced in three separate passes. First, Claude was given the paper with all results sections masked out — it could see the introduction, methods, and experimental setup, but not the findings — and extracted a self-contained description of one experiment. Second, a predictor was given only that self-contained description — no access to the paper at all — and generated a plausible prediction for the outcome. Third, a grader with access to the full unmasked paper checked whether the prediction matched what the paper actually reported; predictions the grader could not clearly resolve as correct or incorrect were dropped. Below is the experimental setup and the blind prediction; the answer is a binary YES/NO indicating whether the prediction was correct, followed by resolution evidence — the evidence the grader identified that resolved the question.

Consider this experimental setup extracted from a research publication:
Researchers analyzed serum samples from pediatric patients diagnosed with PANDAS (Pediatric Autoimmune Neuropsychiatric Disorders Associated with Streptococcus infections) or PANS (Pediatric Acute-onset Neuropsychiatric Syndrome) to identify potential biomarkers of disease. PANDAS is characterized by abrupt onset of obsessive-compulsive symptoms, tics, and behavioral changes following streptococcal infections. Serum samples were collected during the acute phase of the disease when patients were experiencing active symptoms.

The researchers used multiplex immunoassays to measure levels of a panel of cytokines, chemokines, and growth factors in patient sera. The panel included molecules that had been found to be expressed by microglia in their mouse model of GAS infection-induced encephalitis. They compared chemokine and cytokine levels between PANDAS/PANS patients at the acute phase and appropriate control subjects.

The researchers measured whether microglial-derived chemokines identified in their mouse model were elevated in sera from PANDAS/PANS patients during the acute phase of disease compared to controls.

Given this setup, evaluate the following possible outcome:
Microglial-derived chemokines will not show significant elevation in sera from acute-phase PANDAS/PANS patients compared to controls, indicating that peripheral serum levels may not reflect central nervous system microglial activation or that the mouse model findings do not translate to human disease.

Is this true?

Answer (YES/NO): NO